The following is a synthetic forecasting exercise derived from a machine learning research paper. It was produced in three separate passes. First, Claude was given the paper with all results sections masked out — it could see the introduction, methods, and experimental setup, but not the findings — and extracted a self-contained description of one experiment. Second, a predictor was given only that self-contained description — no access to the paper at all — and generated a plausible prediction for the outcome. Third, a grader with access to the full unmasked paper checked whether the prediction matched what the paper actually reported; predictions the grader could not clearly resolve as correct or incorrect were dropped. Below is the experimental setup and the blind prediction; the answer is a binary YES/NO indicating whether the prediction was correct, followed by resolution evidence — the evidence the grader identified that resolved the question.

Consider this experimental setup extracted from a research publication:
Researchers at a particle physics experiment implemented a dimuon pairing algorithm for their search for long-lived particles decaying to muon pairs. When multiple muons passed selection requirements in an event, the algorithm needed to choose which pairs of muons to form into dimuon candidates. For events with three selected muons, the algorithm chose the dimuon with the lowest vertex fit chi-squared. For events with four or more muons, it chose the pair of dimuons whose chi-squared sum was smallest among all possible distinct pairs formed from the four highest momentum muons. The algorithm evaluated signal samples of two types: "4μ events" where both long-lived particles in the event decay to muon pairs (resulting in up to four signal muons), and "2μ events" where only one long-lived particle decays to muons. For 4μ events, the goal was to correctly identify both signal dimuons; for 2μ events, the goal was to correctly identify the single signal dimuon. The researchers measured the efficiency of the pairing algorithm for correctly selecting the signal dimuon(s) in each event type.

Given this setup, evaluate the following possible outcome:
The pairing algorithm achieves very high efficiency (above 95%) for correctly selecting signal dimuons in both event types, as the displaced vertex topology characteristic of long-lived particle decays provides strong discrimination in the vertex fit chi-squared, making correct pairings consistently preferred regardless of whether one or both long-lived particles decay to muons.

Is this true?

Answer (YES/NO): NO